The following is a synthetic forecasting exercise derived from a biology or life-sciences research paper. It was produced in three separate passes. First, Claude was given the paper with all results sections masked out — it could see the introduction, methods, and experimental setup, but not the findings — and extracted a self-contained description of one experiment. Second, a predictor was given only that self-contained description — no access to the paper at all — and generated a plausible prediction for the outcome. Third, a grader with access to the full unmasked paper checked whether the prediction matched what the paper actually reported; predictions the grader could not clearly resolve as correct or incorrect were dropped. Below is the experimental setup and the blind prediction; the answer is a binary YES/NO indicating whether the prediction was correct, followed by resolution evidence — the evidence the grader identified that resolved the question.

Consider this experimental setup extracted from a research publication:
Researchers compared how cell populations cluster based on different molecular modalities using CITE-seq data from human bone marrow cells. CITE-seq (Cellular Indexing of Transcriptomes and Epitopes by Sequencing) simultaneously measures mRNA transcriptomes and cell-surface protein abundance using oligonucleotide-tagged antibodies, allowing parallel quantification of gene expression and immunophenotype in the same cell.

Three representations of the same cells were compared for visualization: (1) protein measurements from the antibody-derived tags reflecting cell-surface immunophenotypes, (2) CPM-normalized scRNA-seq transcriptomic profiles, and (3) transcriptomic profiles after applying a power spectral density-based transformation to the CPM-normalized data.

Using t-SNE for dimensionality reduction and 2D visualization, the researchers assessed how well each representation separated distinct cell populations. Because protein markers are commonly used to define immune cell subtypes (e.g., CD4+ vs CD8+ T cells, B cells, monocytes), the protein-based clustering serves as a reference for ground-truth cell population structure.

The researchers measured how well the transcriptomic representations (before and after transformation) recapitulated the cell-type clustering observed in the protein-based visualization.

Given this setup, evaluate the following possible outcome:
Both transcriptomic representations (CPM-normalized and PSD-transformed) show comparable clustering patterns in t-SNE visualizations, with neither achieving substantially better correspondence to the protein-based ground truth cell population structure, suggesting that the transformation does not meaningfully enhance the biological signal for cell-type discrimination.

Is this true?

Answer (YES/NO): NO